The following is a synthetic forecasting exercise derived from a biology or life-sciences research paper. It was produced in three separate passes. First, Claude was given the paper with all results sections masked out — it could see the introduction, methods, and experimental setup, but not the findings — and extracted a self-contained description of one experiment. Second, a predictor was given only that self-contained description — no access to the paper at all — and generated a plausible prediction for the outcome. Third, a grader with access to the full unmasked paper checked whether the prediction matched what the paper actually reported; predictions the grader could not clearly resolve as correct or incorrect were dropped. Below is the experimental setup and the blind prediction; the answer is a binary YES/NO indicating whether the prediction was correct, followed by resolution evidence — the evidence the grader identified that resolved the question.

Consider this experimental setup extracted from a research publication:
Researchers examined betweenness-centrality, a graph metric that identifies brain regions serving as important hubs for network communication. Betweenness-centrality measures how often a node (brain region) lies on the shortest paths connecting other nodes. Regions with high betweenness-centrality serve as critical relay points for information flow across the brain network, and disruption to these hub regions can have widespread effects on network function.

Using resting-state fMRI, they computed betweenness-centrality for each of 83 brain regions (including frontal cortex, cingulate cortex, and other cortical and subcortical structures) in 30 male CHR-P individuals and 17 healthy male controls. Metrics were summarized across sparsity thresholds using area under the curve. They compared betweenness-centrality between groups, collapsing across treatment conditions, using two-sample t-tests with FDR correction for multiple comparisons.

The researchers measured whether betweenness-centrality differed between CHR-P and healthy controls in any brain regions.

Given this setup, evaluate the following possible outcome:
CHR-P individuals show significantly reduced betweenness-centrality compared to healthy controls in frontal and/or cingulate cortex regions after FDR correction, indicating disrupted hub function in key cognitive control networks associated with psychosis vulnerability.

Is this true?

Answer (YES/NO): YES